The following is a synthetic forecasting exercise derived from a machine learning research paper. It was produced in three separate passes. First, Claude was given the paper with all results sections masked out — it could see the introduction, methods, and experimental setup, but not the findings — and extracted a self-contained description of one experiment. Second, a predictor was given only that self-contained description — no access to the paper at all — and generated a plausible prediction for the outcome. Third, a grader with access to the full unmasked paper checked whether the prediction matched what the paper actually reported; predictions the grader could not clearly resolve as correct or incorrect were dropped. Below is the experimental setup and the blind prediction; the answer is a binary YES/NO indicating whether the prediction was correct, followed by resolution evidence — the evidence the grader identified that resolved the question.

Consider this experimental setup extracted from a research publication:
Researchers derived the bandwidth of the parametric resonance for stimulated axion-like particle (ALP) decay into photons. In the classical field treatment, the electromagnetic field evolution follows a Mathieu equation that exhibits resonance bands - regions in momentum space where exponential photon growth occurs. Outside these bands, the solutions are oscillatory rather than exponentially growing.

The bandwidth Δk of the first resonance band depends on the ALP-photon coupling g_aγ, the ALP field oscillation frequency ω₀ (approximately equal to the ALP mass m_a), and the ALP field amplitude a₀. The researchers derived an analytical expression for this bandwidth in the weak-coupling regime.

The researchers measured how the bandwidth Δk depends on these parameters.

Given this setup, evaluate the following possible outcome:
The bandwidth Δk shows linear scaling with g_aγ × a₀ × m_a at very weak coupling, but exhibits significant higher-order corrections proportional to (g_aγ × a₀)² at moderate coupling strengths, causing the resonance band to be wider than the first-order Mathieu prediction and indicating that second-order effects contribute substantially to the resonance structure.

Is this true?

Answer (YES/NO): NO